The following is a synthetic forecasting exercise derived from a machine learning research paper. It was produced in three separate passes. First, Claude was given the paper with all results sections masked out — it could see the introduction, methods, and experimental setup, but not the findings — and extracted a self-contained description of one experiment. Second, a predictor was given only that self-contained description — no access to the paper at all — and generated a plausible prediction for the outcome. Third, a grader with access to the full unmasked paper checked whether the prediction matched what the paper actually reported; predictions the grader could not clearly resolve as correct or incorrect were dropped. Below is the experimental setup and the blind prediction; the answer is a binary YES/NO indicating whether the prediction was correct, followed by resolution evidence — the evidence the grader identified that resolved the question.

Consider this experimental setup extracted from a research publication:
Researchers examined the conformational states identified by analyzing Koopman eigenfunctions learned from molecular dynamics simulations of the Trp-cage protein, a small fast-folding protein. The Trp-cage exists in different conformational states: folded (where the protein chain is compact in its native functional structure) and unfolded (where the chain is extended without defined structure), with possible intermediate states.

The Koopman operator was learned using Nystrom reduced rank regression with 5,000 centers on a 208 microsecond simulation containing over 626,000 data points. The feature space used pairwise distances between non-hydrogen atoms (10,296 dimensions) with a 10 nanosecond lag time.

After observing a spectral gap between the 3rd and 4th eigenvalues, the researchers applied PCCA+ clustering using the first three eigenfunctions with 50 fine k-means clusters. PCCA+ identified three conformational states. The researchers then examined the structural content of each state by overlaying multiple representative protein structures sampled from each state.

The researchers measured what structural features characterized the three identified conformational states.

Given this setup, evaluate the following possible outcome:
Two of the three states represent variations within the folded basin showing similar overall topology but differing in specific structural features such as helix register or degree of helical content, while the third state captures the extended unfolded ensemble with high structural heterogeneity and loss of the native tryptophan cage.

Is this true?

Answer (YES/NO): NO